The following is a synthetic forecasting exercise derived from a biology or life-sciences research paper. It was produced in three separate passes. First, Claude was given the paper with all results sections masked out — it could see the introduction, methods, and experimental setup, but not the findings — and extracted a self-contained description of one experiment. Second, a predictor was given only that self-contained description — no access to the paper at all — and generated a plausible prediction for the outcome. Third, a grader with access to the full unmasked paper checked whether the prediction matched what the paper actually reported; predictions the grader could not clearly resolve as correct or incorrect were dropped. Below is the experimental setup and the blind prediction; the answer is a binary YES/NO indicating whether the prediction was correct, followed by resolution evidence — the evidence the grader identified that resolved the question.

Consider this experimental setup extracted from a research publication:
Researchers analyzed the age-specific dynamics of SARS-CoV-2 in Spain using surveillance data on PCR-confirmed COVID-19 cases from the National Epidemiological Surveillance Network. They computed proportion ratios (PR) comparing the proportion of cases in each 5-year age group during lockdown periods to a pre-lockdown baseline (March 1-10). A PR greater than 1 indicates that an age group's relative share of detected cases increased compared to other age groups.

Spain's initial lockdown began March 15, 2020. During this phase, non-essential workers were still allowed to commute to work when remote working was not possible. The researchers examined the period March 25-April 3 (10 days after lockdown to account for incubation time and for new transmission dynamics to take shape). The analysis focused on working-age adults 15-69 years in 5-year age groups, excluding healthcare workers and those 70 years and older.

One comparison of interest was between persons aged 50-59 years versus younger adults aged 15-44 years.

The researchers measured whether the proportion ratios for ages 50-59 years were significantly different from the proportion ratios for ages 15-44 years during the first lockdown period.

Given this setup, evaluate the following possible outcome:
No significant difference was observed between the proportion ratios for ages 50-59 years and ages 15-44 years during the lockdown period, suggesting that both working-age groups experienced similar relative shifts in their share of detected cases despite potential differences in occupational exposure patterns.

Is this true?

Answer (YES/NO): NO